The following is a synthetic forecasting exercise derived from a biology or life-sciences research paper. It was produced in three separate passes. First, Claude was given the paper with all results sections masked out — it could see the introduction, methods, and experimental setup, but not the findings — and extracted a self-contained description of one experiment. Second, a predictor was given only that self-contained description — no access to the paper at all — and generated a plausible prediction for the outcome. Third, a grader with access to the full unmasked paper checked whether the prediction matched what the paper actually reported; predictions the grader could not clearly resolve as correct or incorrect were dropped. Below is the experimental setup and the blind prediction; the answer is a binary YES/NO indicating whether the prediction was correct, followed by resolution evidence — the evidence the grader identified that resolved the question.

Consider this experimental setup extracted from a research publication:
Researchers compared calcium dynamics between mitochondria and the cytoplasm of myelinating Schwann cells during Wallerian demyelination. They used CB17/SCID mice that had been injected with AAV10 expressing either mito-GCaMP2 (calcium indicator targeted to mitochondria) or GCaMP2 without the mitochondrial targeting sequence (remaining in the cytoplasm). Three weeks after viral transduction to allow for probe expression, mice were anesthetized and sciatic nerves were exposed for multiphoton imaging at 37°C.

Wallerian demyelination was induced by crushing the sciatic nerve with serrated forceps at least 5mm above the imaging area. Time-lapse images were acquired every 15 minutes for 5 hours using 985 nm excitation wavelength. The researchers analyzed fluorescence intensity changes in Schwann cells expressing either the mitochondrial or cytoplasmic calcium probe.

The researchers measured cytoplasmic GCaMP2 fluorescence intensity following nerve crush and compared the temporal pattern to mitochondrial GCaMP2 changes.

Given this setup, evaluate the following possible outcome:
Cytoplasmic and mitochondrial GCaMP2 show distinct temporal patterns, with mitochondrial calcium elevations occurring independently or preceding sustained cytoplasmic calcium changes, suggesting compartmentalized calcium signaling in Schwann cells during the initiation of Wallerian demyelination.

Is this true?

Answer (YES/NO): NO